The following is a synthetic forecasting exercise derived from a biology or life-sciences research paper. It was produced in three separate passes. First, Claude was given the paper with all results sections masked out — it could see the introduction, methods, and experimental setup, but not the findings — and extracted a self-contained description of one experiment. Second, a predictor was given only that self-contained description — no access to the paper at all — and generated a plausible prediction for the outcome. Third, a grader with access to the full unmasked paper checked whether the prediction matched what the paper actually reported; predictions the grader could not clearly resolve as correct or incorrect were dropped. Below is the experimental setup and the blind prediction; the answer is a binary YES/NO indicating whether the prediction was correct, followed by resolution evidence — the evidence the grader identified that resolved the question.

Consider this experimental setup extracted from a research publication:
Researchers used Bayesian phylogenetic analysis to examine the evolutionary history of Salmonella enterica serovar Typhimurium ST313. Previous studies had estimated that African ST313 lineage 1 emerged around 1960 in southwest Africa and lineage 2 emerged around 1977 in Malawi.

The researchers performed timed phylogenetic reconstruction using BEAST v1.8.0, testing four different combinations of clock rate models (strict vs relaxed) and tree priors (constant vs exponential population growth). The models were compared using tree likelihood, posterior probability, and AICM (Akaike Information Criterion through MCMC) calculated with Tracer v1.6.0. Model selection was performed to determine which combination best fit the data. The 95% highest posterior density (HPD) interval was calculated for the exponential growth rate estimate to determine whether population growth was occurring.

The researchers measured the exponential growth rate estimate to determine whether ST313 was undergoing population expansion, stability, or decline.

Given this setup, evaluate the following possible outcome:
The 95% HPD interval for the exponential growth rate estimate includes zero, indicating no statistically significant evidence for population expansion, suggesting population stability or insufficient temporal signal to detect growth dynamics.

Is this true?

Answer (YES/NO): YES